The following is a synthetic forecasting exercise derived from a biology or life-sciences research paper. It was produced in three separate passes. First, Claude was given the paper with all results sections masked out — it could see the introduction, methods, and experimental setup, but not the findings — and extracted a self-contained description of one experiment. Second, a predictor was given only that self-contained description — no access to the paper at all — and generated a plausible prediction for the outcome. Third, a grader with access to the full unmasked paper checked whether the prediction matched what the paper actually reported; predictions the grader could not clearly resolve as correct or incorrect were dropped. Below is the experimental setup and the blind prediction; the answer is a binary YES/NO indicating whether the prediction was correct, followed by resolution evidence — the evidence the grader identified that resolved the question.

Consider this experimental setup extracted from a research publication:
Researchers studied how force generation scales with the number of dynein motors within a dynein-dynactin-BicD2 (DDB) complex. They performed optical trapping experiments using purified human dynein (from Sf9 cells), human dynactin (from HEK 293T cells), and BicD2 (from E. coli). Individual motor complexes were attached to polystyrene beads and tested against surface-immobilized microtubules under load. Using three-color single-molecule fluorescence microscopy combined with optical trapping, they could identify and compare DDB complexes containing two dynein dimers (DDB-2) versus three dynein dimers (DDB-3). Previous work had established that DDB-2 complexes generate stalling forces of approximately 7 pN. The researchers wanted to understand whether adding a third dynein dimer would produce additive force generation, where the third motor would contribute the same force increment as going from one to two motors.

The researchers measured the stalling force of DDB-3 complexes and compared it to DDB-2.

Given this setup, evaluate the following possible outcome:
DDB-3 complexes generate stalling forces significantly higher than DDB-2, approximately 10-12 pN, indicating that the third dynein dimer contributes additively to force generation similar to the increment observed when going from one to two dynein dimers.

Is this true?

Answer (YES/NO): NO